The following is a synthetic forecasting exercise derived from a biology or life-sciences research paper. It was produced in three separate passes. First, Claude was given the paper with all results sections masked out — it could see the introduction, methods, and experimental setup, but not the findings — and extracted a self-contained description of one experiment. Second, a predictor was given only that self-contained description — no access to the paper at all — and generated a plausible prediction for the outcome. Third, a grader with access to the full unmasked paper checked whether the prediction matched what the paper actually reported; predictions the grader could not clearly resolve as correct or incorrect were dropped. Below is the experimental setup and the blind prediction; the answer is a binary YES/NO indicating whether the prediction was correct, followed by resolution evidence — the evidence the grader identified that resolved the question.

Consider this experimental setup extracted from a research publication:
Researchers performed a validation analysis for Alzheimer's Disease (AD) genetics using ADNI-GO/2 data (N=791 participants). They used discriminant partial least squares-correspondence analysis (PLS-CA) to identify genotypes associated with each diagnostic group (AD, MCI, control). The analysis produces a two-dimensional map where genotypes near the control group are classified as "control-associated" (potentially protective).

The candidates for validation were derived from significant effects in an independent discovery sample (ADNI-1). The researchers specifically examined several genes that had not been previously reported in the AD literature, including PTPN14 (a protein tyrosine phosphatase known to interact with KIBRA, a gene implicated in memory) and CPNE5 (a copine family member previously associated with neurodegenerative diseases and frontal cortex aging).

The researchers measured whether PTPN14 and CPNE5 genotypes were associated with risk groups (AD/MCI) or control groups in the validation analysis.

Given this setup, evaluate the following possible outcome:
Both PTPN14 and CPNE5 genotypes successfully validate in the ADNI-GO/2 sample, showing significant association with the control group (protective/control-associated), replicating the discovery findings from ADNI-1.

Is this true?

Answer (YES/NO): YES